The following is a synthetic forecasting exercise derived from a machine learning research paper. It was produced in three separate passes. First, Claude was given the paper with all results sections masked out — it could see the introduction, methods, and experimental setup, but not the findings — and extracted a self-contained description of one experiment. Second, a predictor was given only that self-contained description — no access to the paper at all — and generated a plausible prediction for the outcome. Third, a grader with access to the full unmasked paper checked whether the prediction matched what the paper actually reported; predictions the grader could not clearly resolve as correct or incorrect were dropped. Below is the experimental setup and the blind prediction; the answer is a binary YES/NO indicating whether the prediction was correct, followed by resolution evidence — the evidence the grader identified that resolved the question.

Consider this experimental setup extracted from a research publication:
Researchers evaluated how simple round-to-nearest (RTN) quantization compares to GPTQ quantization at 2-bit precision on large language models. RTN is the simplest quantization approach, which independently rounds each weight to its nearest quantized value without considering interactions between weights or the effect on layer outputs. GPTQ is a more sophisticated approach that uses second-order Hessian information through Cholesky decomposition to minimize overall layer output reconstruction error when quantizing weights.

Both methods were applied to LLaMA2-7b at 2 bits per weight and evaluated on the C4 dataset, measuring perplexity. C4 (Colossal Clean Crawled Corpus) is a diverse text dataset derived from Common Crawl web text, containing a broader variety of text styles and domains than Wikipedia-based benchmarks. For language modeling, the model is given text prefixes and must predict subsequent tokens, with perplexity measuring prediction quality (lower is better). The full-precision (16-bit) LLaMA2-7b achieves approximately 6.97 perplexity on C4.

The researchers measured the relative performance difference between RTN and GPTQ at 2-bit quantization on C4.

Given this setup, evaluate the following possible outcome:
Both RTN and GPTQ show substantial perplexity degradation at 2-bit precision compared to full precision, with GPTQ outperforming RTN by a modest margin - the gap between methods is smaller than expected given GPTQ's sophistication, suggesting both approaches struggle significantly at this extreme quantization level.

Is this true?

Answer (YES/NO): NO